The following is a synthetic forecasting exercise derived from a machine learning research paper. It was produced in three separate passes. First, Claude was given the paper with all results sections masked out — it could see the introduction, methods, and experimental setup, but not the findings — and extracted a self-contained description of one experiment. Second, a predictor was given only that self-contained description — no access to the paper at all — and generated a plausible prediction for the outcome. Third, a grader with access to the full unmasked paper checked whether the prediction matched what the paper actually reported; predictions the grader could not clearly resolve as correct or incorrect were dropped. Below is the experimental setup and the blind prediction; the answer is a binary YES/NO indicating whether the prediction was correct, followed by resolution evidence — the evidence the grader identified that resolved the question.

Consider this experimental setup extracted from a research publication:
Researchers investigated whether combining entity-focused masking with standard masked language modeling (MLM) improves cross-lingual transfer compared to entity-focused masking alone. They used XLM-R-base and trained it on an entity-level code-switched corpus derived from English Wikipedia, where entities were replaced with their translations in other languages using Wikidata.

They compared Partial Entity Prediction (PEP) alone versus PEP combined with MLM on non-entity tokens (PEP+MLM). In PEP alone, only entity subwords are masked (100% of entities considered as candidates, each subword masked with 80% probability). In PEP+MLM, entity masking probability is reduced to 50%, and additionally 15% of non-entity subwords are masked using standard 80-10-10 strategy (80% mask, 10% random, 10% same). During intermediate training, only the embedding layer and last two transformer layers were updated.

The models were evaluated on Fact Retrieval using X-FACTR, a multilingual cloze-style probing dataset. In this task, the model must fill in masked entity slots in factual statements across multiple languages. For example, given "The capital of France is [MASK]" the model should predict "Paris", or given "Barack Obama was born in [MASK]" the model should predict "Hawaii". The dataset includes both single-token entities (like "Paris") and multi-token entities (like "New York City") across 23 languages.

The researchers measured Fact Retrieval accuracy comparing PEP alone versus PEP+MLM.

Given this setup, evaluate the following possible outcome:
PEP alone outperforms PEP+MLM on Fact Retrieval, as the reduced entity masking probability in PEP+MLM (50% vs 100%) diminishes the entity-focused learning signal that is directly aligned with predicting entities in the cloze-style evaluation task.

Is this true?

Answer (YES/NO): YES